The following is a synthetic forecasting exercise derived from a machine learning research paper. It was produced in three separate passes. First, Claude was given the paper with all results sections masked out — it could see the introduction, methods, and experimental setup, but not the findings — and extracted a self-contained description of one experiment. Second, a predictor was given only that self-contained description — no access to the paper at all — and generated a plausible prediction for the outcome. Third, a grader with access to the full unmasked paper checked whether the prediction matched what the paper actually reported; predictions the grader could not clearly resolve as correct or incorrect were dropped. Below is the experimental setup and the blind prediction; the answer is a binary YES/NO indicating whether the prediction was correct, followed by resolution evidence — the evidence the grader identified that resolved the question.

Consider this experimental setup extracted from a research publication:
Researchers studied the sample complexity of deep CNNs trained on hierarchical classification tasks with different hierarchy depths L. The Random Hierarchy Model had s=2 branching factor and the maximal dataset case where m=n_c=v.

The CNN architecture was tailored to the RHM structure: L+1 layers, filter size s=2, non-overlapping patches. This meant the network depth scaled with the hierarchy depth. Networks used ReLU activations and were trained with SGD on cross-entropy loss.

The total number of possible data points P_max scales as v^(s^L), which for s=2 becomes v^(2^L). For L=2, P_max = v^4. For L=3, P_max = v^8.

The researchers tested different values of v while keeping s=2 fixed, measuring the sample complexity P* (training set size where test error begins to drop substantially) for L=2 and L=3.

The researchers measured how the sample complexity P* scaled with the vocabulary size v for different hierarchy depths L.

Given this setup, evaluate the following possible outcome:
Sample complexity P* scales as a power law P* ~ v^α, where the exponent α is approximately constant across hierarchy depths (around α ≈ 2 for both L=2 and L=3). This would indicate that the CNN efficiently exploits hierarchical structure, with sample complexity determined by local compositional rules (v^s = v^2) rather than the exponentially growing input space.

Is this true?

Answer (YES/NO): NO